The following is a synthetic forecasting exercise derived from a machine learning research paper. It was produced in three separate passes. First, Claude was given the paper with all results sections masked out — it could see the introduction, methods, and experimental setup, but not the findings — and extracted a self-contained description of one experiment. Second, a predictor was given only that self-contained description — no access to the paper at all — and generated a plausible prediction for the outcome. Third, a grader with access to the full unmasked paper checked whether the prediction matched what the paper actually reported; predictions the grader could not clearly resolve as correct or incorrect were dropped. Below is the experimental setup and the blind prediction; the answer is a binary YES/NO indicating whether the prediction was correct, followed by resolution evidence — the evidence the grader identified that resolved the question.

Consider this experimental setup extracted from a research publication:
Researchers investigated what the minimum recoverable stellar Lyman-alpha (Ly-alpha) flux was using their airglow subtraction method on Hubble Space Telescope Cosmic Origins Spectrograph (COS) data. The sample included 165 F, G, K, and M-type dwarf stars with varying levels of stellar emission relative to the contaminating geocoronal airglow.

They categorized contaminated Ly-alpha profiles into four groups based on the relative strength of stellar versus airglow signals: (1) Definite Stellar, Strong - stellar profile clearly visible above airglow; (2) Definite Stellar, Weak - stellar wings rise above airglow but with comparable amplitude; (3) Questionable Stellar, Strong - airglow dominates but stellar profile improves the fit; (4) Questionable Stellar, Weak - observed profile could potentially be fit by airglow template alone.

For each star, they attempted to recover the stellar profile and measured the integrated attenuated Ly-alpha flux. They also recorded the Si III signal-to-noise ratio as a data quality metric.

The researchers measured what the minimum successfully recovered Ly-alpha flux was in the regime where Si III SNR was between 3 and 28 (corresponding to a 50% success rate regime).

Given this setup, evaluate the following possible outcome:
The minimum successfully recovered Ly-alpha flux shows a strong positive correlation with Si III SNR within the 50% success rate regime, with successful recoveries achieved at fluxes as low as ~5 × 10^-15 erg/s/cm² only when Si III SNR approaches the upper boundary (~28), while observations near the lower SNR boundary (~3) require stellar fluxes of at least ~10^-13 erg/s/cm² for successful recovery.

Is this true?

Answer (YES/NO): NO